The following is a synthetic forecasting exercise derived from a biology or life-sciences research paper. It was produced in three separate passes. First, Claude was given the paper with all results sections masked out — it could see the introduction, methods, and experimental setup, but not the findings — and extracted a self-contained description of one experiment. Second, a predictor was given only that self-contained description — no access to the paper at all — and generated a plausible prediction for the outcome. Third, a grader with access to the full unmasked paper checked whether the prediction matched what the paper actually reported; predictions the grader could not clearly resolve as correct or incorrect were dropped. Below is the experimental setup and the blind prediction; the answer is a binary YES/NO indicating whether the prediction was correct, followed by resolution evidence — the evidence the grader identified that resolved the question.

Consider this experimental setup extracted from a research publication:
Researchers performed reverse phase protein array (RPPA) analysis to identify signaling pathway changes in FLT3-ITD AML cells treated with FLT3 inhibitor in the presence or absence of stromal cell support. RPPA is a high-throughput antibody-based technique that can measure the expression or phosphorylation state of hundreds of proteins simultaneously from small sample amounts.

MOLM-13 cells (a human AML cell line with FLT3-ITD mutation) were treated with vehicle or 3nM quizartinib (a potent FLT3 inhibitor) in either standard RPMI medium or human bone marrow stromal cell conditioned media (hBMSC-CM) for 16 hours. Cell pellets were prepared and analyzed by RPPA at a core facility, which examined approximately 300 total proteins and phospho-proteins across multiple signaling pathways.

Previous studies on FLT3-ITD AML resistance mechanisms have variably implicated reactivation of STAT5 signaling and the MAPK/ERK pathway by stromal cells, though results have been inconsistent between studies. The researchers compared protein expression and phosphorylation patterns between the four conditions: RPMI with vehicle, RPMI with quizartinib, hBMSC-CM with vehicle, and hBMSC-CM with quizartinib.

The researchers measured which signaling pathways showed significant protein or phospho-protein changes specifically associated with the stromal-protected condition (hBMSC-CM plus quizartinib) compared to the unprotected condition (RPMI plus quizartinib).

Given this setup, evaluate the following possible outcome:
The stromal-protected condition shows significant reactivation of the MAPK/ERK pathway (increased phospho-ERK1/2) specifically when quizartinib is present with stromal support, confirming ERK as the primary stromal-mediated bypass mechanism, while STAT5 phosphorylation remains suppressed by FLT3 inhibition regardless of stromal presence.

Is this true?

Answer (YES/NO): NO